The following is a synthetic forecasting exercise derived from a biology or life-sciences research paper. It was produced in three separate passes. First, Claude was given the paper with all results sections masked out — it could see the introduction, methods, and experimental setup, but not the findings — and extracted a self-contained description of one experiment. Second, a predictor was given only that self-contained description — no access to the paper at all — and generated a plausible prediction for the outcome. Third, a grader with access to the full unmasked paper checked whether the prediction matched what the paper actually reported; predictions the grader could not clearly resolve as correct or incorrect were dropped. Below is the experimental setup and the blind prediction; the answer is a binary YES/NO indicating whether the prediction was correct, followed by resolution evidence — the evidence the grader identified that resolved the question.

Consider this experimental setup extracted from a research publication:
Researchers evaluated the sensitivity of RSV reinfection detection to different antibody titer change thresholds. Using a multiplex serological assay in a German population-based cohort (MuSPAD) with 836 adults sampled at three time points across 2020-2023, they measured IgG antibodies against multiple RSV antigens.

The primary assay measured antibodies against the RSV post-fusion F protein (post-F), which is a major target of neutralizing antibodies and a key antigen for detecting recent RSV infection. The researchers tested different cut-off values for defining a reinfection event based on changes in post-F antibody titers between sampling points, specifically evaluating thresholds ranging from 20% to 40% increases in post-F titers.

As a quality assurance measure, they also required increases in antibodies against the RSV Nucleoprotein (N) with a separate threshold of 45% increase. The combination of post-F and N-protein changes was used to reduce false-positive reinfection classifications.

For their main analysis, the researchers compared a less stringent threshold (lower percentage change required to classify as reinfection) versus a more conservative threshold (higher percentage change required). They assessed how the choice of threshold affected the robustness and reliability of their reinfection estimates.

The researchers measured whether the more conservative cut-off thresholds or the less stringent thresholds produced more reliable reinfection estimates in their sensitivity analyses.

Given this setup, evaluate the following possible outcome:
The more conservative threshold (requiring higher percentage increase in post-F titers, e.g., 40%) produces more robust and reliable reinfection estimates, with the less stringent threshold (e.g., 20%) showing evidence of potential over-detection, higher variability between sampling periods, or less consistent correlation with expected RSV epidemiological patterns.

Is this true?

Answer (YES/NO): NO